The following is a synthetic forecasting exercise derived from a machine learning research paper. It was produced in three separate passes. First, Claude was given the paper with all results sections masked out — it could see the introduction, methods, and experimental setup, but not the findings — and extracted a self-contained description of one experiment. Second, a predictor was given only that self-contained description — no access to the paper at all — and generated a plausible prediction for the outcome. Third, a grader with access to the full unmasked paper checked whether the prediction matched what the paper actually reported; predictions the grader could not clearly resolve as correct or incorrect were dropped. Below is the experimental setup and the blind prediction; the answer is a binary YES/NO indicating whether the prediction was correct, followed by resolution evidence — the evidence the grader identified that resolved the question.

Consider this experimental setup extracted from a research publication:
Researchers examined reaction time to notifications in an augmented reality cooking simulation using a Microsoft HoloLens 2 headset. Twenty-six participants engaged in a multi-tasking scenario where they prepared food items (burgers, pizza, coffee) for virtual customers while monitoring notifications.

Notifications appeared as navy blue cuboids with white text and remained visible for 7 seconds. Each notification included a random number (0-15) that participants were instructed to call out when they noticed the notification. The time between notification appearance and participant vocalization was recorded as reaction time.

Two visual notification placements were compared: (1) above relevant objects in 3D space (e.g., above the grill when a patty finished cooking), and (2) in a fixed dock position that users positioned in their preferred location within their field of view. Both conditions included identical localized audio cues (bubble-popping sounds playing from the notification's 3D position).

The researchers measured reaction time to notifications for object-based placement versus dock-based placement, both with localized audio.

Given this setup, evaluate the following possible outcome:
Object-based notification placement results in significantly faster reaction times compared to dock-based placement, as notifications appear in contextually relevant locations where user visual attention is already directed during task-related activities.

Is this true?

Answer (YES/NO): NO